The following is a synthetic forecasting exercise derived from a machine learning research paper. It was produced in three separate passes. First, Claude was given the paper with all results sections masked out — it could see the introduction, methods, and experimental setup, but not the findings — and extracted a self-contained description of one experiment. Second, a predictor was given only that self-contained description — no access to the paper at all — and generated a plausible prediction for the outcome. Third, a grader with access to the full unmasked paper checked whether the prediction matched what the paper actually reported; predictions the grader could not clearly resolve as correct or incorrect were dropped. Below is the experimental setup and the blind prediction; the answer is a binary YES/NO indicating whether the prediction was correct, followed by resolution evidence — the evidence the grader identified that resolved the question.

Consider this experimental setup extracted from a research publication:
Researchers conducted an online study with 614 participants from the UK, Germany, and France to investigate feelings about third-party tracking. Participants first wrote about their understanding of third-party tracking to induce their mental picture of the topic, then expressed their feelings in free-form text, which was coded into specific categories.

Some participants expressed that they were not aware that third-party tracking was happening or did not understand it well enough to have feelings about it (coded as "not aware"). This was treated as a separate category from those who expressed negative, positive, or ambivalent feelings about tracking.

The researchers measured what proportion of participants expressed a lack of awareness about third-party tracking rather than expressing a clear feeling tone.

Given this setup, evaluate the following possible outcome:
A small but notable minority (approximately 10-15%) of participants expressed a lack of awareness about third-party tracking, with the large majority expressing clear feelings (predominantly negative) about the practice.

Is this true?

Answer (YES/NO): NO